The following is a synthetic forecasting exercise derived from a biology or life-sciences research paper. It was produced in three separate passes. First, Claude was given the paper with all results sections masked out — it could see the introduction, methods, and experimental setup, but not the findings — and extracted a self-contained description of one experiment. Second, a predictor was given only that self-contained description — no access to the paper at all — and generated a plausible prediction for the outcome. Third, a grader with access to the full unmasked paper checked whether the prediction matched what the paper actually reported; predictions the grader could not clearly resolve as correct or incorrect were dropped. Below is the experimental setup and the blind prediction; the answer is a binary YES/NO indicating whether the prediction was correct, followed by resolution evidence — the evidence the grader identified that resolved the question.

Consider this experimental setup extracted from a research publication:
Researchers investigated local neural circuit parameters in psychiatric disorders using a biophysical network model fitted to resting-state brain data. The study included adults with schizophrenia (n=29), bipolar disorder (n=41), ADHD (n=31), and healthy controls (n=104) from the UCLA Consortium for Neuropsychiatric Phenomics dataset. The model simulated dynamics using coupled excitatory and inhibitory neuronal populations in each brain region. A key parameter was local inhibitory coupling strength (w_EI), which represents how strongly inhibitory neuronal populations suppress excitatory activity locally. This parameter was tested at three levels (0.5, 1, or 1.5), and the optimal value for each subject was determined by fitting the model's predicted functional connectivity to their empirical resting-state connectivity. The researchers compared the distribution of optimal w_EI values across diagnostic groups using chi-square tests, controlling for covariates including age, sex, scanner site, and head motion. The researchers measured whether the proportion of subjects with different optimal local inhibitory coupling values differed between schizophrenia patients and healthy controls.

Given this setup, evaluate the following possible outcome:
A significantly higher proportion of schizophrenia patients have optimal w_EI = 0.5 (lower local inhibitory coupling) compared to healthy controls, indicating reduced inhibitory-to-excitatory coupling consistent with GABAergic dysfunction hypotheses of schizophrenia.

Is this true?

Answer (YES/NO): NO